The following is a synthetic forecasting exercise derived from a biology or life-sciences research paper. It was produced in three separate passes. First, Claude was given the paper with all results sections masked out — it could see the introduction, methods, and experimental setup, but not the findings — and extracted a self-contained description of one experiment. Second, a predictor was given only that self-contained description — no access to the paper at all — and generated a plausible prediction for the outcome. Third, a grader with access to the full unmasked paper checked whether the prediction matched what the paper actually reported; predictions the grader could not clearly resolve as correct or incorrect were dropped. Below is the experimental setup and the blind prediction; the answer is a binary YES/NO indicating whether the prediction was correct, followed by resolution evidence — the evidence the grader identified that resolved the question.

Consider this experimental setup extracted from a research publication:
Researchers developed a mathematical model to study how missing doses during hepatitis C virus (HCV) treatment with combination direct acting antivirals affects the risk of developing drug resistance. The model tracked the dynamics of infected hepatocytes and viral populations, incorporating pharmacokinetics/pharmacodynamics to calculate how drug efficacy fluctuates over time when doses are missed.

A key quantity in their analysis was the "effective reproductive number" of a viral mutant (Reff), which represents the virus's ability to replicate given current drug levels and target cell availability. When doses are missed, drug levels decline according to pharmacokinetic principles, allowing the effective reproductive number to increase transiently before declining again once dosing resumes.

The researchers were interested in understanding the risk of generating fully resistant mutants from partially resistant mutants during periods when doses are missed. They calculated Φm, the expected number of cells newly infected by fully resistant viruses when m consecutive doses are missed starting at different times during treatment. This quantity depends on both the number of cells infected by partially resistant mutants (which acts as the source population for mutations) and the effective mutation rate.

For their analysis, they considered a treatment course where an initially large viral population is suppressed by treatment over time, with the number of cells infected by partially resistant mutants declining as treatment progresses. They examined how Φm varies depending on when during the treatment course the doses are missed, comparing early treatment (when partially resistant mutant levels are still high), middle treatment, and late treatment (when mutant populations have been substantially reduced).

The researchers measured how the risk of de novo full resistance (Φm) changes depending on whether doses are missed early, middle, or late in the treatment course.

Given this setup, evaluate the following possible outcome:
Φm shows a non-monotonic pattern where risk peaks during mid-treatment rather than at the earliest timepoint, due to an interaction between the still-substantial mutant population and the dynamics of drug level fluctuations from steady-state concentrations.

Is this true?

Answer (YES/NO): NO